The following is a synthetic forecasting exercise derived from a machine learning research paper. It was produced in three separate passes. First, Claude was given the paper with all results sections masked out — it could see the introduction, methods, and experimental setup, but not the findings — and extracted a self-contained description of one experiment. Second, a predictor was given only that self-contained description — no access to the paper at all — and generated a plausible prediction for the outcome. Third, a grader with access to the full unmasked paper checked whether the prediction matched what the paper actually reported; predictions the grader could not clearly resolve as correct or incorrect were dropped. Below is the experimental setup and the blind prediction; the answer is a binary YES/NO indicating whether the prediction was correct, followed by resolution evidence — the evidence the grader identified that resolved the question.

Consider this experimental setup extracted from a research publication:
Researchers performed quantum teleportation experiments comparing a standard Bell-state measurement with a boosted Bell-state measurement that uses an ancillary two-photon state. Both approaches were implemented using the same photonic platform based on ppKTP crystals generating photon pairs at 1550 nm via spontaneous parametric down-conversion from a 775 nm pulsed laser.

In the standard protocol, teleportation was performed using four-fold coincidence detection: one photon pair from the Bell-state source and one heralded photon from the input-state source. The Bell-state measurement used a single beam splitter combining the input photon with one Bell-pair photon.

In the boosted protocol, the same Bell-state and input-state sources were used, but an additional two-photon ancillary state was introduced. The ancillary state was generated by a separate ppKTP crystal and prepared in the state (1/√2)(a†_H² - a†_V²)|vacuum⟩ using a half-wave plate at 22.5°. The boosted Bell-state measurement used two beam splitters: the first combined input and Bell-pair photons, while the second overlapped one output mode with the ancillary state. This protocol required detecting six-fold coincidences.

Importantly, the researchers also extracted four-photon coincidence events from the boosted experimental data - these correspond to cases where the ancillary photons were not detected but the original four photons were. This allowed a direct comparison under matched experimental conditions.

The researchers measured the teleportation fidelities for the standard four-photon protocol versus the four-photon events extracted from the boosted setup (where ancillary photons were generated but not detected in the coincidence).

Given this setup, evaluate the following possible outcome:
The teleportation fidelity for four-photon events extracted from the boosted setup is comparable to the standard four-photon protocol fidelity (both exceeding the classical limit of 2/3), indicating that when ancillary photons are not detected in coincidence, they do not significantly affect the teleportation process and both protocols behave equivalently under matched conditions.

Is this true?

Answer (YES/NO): YES